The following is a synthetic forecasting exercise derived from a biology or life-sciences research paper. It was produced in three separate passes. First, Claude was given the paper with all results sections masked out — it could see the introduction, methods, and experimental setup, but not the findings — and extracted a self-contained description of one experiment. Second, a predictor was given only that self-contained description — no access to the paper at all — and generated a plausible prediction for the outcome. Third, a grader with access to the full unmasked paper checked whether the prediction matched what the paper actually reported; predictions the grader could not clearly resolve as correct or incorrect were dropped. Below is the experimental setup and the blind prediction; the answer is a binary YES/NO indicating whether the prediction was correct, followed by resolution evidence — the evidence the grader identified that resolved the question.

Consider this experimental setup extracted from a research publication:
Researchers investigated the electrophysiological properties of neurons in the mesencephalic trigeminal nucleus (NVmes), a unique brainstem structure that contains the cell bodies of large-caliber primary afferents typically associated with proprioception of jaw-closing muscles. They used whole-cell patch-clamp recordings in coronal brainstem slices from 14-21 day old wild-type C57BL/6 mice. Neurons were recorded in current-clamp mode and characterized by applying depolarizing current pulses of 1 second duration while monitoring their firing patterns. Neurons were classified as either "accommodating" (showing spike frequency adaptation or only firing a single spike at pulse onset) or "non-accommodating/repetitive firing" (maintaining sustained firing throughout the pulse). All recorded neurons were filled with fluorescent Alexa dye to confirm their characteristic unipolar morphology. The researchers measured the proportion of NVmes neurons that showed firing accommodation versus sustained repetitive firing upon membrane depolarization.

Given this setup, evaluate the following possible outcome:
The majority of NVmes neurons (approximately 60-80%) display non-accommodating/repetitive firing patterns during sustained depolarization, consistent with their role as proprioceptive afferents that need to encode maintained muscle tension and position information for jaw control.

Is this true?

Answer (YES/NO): NO